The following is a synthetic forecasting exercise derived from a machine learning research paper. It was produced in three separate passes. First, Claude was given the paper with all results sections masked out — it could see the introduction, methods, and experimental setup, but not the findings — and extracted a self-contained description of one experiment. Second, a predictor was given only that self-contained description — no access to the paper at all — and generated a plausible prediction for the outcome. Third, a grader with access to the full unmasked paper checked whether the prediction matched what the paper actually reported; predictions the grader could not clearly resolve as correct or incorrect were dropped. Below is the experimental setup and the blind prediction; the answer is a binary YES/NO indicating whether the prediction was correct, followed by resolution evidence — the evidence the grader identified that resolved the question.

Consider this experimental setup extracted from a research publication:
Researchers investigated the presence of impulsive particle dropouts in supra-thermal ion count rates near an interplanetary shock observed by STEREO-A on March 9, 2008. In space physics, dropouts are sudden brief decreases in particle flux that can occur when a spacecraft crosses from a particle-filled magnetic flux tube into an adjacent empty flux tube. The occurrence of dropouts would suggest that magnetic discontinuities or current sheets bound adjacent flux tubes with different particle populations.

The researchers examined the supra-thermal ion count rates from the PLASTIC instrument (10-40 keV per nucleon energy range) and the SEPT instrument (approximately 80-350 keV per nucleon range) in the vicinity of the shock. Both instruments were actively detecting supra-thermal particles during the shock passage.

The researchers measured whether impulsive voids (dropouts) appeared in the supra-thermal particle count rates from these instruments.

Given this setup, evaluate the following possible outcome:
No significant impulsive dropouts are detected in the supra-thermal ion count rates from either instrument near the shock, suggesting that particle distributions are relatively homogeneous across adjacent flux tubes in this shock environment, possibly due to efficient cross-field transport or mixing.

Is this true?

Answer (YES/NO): YES